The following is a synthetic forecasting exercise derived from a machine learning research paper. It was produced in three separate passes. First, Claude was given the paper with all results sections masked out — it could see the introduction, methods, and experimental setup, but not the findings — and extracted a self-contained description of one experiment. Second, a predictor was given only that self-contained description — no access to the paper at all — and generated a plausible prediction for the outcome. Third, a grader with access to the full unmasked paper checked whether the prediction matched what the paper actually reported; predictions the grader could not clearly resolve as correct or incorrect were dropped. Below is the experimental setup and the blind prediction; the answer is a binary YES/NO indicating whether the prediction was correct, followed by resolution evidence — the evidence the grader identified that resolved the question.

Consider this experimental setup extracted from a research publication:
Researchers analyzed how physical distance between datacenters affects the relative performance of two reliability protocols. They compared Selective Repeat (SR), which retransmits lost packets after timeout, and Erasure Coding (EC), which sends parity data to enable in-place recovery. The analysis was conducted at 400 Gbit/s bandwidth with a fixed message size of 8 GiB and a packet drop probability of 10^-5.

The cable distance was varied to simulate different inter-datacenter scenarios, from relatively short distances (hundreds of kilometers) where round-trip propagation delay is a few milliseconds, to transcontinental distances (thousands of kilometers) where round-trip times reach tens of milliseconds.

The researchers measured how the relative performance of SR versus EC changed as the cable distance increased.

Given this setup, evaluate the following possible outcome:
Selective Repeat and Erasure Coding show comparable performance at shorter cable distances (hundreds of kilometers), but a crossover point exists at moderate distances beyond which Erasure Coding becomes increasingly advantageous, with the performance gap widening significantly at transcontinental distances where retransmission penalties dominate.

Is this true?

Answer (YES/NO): NO